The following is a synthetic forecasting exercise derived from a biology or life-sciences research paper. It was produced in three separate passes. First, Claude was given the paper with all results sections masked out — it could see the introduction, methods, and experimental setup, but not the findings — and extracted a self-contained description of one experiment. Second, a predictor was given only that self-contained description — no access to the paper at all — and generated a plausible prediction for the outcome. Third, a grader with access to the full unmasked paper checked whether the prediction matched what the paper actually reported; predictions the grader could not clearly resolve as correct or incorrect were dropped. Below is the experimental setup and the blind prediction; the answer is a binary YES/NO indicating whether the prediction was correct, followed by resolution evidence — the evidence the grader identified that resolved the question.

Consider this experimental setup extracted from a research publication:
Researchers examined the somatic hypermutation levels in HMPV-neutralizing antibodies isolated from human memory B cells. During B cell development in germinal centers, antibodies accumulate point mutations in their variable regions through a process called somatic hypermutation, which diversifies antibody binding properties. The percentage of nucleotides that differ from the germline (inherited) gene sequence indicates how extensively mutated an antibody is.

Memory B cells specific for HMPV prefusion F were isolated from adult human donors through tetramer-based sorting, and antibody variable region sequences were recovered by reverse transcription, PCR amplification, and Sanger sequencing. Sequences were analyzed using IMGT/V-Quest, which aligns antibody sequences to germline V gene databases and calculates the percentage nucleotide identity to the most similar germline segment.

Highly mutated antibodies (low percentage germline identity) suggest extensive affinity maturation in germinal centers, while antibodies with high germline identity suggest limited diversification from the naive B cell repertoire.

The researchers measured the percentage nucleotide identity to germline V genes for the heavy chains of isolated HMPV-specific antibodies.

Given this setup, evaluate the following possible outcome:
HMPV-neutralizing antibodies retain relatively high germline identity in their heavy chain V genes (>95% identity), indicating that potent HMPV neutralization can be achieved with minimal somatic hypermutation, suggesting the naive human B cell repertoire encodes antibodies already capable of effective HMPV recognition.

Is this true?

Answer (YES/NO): YES